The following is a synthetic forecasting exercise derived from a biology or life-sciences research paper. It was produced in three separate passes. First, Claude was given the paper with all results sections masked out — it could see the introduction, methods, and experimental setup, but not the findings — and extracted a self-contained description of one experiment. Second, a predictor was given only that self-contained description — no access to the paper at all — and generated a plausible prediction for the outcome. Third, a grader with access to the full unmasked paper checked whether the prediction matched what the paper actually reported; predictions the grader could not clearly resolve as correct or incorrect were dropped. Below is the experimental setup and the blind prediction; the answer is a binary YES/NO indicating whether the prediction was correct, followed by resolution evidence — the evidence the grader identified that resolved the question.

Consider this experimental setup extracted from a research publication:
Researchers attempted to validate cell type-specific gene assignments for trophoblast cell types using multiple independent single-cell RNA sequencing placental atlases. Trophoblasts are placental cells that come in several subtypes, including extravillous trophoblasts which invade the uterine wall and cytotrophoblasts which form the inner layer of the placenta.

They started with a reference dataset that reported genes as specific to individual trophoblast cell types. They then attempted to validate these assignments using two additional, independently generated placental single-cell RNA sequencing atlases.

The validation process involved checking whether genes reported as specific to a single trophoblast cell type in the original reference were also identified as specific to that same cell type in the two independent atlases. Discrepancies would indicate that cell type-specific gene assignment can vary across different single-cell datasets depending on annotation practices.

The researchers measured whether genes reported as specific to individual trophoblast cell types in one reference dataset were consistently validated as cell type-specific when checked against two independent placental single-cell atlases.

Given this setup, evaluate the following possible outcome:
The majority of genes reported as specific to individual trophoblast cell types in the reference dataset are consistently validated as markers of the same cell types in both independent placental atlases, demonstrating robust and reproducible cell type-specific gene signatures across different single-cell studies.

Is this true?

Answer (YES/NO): NO